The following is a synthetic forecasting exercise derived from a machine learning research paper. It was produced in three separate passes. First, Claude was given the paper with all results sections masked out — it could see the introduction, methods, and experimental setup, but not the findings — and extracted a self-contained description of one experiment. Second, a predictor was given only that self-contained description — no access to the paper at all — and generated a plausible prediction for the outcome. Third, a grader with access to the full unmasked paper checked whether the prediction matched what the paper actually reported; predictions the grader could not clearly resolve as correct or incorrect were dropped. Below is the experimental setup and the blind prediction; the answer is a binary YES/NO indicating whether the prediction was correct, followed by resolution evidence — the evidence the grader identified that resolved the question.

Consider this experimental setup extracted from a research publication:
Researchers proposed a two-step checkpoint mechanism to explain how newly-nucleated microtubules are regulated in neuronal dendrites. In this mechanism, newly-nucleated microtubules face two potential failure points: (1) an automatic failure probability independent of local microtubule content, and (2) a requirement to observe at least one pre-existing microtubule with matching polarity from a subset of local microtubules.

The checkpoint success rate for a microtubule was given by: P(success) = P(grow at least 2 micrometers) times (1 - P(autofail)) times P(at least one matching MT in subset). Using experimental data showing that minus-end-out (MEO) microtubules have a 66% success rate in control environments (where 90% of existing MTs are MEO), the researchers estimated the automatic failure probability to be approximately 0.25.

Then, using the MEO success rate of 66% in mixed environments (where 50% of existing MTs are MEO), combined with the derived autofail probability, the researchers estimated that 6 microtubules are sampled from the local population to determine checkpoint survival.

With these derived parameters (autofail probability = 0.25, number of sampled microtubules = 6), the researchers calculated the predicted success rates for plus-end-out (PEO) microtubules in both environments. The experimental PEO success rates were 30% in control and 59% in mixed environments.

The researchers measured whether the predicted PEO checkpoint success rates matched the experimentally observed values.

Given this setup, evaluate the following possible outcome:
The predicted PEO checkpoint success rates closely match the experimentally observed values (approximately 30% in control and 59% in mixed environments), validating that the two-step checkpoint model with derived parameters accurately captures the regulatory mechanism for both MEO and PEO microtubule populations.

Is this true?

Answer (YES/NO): YES